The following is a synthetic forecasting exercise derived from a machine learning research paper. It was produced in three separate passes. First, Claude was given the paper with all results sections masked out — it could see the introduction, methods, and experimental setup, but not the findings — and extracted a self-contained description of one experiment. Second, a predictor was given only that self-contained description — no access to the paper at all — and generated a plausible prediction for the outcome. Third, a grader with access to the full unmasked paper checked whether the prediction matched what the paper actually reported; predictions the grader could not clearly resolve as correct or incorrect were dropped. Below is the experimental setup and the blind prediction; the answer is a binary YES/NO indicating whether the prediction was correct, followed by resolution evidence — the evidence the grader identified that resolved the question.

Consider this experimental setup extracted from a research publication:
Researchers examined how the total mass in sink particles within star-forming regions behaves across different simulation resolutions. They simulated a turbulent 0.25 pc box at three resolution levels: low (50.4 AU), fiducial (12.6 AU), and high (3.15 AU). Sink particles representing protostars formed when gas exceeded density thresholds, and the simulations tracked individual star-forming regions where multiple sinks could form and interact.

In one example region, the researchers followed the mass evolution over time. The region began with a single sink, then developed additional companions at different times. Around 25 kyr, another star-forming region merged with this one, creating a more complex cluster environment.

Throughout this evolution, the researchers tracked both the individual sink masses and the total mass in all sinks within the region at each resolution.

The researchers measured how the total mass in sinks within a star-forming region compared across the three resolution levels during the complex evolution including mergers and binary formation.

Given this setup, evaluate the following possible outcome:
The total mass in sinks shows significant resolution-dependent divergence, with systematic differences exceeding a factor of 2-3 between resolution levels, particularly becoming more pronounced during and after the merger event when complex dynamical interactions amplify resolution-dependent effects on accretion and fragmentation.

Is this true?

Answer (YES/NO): NO